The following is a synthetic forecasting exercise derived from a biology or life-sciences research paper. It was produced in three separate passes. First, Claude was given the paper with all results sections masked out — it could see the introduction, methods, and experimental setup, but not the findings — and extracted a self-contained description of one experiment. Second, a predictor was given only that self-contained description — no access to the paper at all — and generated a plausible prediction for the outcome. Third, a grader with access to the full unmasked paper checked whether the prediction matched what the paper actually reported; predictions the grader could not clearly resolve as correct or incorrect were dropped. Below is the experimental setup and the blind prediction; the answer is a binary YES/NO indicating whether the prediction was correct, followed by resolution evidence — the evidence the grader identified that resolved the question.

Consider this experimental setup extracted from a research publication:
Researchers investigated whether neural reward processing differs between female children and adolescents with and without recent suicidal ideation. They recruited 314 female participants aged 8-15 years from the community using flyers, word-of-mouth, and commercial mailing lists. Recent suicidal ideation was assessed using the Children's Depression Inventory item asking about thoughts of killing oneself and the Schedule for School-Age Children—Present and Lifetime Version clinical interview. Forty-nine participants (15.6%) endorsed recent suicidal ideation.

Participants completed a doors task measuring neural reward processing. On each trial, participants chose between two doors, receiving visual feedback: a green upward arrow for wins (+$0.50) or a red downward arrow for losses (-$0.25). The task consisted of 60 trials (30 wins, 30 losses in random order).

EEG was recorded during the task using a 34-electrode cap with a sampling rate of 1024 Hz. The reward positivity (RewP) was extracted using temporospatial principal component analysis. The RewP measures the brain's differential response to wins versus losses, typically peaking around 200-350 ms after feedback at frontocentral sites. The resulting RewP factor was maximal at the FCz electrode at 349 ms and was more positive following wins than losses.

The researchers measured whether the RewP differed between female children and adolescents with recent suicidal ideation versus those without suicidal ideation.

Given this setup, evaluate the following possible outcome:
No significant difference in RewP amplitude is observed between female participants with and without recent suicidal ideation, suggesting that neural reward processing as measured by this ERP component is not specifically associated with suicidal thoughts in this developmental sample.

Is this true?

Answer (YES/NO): YES